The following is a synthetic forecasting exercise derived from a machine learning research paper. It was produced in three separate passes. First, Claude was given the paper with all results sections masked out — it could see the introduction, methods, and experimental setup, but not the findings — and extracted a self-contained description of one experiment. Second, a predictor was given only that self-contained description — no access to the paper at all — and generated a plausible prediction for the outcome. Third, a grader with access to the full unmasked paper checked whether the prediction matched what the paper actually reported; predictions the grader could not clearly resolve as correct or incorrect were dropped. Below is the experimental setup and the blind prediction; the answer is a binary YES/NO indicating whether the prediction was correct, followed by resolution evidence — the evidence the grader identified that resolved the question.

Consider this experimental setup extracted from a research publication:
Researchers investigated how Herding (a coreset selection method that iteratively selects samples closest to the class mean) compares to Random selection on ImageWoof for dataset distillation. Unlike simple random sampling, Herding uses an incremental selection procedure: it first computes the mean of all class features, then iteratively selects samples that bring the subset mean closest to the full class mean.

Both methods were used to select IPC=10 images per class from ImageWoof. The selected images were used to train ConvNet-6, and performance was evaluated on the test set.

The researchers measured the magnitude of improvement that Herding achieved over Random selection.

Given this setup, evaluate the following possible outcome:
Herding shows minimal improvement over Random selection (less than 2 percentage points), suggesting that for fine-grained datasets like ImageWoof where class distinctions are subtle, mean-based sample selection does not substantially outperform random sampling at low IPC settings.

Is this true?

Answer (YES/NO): NO